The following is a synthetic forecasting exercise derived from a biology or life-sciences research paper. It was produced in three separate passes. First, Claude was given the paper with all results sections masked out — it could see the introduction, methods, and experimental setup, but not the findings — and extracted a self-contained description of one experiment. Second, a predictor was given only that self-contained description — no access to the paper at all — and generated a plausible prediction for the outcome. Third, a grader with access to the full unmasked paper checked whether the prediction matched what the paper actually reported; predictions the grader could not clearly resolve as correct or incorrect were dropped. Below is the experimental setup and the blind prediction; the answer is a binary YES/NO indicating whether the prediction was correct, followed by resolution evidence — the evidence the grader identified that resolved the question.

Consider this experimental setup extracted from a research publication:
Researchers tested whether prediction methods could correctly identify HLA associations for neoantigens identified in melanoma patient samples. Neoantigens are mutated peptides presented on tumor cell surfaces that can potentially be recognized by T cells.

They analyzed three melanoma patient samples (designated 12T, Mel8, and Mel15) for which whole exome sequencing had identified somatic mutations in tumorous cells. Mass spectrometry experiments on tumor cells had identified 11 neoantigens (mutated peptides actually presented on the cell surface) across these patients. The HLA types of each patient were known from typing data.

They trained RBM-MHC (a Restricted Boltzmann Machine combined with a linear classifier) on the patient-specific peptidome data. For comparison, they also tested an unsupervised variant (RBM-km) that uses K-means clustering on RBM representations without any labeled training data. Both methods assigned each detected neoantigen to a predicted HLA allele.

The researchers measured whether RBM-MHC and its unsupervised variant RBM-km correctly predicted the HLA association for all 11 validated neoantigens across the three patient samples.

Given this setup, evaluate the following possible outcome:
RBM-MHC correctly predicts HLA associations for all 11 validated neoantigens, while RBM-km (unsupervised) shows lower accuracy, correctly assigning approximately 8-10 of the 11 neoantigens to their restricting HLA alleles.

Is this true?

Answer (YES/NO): NO